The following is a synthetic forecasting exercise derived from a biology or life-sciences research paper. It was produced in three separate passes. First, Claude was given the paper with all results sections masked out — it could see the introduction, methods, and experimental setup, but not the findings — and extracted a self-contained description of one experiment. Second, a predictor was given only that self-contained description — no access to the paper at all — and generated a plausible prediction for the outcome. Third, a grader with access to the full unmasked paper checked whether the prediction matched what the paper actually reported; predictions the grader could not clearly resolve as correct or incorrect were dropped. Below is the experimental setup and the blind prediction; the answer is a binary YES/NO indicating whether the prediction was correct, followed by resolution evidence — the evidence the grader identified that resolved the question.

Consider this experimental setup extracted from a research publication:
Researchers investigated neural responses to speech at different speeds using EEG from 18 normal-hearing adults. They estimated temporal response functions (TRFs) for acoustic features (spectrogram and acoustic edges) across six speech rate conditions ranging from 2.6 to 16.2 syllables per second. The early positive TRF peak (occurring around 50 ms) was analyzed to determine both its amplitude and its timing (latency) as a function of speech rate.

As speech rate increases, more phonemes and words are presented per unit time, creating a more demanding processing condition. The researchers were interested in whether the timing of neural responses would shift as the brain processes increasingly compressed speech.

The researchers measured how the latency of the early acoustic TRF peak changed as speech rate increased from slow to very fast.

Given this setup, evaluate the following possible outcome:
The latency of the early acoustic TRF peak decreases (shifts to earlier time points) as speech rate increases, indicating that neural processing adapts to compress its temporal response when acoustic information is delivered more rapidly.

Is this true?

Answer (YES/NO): NO